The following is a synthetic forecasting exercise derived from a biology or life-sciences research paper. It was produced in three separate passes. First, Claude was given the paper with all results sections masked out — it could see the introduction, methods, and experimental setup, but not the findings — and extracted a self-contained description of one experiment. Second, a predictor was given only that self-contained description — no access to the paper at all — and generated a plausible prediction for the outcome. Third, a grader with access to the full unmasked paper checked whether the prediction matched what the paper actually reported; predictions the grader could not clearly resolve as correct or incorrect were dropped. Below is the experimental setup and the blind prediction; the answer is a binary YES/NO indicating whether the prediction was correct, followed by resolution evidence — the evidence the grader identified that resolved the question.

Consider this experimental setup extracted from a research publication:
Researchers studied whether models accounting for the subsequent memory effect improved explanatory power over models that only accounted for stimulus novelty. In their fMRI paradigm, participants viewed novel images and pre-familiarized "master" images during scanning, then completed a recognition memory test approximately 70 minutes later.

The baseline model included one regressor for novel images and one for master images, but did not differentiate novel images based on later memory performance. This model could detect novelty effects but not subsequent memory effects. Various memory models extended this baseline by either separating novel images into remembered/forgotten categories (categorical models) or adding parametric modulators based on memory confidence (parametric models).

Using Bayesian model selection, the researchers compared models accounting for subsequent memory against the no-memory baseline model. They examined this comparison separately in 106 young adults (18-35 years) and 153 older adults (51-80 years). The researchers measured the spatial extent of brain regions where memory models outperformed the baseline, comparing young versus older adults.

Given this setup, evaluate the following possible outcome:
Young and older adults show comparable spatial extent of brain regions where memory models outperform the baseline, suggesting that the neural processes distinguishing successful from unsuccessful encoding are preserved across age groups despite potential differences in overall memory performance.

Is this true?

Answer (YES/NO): NO